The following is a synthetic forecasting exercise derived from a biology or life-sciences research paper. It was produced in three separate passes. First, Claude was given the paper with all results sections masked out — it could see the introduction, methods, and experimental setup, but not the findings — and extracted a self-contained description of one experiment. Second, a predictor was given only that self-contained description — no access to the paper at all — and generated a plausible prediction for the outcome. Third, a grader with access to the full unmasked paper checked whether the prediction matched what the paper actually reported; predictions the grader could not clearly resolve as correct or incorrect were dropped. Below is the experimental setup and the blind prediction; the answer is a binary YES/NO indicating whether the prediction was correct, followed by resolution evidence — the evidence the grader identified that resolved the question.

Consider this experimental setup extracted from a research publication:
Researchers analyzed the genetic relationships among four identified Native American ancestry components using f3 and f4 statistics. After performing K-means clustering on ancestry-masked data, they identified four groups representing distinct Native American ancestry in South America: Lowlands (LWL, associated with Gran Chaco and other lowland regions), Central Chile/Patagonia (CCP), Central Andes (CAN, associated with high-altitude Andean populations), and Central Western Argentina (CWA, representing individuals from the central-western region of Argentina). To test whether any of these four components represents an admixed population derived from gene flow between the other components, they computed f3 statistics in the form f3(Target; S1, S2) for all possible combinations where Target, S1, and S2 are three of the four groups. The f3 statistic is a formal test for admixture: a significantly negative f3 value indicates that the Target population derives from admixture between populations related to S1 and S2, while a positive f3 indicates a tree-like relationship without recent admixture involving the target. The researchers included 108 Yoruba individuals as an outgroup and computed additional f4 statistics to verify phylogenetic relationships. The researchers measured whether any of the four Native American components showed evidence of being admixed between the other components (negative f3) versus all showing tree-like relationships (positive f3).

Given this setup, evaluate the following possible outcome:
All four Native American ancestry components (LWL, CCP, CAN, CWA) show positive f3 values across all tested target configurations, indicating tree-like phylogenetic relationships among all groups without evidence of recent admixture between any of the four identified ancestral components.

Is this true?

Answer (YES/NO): YES